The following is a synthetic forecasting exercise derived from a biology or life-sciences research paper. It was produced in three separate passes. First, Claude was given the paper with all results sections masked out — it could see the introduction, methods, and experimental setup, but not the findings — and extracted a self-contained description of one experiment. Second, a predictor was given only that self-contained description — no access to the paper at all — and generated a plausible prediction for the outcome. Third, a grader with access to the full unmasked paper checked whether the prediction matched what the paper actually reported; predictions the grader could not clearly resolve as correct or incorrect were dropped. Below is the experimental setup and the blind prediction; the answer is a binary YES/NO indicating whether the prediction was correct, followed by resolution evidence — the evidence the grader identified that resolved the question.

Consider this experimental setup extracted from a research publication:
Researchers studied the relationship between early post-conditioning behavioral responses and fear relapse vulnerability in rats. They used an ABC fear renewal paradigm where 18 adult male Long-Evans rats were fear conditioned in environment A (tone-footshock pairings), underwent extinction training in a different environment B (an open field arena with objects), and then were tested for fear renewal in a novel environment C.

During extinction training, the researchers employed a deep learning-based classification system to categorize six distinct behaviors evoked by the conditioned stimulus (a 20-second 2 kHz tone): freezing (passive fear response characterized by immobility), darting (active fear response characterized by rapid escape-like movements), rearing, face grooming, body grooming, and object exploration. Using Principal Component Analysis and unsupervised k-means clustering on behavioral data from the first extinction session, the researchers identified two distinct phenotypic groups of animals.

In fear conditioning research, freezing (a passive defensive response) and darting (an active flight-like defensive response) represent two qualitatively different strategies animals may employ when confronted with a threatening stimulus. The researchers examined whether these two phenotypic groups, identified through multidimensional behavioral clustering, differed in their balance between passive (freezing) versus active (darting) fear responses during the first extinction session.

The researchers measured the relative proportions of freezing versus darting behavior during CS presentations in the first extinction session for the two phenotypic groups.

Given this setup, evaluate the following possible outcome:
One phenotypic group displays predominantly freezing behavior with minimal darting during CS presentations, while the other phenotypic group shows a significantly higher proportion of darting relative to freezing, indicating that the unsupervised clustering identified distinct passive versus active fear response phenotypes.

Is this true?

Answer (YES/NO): YES